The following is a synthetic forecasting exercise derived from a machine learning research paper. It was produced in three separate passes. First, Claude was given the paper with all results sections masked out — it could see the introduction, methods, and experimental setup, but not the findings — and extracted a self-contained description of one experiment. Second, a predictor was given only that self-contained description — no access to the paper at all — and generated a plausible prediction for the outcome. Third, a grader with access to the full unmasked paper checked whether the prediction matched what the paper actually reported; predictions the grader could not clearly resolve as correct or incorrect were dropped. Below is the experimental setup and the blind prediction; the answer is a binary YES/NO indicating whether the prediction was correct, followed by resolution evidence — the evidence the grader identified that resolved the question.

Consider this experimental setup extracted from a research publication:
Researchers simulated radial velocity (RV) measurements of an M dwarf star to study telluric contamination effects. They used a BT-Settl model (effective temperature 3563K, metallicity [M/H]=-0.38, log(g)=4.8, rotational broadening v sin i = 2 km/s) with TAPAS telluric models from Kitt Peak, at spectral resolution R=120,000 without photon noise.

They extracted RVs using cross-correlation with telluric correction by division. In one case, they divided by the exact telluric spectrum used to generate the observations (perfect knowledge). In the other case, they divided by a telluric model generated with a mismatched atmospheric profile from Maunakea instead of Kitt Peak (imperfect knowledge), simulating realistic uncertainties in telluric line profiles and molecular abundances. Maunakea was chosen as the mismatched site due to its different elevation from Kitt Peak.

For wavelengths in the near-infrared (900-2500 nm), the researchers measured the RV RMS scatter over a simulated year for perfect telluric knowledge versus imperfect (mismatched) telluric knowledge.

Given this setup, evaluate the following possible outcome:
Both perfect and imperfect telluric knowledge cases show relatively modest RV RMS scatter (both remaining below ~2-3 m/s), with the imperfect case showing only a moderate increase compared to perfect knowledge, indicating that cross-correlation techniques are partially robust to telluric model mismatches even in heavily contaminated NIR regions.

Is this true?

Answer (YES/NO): NO